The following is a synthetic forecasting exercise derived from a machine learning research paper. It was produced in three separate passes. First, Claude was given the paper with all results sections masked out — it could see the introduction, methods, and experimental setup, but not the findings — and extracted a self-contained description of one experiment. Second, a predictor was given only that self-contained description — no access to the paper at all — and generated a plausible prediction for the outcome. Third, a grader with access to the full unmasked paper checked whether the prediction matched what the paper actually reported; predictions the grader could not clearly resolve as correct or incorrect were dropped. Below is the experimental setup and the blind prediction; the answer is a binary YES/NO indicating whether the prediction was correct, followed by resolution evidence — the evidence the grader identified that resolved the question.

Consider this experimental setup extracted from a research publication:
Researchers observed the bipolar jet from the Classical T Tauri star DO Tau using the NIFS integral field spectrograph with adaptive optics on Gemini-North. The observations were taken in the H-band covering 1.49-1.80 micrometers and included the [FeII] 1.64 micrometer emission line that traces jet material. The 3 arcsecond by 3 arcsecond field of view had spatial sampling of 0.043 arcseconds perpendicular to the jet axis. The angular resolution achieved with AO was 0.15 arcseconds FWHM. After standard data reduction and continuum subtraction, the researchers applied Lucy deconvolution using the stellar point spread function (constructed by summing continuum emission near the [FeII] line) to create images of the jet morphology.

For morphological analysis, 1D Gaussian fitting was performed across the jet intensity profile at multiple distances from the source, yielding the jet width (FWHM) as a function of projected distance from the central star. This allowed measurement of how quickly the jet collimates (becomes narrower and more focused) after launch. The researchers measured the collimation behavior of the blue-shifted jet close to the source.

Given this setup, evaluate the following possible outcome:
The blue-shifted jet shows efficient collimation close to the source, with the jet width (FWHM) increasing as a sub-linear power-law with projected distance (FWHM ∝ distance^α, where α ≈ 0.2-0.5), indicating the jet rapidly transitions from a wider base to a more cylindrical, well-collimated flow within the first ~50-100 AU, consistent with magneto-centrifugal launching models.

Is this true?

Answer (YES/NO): NO